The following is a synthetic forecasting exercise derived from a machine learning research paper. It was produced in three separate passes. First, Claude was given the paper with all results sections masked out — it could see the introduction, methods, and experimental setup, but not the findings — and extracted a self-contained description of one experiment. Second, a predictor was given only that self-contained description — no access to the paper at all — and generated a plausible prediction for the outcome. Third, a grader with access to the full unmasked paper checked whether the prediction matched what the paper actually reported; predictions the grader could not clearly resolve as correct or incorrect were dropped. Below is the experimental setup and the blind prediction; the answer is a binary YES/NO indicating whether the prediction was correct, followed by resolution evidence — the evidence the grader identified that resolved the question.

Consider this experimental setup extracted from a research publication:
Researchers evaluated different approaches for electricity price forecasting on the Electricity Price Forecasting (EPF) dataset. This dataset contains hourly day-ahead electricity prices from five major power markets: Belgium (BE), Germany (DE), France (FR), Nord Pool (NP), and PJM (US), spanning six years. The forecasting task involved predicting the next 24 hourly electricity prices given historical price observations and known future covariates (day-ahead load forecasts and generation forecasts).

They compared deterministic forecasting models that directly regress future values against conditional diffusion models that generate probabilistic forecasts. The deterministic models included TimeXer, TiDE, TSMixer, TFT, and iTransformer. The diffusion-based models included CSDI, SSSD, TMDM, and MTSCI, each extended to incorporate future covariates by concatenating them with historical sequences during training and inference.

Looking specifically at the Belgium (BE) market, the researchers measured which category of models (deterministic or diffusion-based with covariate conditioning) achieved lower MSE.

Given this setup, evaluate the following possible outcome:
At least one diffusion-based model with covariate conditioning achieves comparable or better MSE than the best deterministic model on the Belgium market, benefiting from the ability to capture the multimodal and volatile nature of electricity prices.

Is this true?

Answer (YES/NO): NO